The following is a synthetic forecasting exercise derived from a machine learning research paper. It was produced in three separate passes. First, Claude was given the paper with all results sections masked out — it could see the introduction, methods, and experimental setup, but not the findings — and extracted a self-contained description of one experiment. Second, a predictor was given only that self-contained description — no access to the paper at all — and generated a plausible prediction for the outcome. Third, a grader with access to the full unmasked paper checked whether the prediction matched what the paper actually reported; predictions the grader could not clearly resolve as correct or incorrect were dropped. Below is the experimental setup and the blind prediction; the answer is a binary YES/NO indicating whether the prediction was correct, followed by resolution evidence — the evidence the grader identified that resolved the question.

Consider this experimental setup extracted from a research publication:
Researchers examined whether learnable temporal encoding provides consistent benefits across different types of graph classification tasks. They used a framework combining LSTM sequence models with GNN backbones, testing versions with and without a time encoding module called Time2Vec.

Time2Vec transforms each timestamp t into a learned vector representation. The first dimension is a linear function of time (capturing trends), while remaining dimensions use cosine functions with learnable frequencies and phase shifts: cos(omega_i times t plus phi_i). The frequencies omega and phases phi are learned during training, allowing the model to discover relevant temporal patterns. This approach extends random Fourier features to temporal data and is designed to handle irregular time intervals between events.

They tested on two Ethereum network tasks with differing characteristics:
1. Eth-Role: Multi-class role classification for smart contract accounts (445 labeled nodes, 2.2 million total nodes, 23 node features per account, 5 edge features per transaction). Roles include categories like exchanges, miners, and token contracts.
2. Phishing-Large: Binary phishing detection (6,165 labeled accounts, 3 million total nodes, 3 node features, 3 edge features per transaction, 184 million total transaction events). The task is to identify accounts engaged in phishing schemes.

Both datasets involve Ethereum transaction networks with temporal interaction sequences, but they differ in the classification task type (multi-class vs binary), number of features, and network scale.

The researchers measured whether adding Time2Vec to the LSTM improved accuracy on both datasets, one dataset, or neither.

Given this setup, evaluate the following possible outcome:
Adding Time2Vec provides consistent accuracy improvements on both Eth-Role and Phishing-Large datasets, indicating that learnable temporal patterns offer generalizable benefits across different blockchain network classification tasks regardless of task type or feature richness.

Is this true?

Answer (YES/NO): NO